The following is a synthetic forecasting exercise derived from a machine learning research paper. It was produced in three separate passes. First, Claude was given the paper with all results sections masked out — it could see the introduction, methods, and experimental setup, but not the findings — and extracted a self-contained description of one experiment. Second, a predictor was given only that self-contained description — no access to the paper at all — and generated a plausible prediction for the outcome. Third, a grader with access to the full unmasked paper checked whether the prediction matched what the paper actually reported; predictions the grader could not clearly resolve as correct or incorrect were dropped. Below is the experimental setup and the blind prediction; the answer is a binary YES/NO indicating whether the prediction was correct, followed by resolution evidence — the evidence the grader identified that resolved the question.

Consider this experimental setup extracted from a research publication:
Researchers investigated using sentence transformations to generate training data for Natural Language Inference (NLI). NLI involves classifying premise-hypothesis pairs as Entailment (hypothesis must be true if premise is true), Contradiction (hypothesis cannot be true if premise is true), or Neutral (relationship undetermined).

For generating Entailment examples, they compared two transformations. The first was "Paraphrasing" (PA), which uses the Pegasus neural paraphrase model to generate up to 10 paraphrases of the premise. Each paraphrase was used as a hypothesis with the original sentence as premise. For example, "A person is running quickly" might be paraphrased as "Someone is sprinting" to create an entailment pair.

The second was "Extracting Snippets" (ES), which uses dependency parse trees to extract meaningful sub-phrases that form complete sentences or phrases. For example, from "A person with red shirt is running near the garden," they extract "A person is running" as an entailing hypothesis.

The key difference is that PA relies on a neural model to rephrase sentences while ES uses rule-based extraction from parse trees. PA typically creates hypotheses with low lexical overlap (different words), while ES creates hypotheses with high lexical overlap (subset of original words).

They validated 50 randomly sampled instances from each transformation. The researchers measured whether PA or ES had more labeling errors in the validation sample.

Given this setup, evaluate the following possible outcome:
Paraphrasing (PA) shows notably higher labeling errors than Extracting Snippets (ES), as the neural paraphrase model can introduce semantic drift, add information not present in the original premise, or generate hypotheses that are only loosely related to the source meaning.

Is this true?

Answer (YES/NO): NO